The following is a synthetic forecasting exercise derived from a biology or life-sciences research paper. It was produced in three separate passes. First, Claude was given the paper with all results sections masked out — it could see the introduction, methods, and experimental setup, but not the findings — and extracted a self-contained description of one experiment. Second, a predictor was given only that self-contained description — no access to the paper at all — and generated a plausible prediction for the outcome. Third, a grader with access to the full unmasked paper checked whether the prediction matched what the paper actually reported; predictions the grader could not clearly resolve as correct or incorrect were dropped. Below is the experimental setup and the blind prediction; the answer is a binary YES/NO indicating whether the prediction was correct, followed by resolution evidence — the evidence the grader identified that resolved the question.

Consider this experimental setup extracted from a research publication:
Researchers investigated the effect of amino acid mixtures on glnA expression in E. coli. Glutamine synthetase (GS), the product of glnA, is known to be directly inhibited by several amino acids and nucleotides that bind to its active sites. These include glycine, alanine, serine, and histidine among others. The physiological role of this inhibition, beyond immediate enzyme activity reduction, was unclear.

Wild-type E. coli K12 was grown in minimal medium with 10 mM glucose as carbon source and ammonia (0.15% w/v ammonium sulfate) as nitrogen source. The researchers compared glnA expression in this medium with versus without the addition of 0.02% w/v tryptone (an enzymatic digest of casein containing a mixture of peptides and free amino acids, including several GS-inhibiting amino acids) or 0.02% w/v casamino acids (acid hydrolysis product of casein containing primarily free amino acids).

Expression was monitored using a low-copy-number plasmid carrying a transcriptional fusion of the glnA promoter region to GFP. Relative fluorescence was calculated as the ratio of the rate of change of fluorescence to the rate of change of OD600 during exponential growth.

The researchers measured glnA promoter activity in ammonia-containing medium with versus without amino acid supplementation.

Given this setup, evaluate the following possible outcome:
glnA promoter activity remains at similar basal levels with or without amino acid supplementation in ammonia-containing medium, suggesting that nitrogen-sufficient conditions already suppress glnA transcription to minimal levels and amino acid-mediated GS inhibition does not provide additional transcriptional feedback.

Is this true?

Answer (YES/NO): NO